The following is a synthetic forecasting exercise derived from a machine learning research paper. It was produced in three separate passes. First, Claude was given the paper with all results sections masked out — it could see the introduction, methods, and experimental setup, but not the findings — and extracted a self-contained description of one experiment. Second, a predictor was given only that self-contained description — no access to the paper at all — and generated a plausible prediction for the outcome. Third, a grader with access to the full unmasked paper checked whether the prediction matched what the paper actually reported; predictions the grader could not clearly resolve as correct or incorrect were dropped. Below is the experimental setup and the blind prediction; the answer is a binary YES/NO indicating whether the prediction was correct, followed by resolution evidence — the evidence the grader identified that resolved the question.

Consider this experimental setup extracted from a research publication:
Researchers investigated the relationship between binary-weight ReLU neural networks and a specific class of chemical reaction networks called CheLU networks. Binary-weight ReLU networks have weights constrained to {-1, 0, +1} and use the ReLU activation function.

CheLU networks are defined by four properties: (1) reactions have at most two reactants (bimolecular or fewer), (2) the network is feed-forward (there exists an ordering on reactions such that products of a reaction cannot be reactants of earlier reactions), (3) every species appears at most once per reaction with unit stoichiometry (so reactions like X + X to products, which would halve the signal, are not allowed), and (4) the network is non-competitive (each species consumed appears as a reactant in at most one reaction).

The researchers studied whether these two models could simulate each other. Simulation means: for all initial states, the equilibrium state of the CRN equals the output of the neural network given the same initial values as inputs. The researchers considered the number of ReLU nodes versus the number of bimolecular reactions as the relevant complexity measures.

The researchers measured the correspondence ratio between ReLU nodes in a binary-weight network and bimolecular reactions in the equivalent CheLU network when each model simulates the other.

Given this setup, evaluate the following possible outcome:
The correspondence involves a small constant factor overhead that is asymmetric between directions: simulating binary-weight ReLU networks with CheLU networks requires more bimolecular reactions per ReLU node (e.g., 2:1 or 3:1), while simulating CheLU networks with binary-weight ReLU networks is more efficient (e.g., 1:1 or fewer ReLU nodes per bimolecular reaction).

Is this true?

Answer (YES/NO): NO